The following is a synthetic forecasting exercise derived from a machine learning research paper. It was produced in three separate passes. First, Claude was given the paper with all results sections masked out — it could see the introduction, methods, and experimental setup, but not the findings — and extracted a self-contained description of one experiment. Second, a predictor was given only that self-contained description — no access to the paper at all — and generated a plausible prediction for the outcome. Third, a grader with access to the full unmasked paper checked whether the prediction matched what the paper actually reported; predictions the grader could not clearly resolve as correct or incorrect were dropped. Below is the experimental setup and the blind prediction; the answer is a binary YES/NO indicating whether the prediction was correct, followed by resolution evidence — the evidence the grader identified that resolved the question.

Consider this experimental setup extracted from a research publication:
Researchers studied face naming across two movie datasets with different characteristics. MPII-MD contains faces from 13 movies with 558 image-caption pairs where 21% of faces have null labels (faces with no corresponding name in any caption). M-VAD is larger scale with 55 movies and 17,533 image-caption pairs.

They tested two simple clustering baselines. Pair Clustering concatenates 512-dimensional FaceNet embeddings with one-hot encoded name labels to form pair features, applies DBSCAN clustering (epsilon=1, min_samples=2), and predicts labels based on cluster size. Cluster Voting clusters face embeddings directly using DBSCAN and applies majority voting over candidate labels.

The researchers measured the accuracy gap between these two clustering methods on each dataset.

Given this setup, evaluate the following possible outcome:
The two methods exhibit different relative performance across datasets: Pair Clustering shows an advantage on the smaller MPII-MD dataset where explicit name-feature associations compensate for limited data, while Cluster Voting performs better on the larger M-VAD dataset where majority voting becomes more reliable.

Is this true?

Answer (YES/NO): NO